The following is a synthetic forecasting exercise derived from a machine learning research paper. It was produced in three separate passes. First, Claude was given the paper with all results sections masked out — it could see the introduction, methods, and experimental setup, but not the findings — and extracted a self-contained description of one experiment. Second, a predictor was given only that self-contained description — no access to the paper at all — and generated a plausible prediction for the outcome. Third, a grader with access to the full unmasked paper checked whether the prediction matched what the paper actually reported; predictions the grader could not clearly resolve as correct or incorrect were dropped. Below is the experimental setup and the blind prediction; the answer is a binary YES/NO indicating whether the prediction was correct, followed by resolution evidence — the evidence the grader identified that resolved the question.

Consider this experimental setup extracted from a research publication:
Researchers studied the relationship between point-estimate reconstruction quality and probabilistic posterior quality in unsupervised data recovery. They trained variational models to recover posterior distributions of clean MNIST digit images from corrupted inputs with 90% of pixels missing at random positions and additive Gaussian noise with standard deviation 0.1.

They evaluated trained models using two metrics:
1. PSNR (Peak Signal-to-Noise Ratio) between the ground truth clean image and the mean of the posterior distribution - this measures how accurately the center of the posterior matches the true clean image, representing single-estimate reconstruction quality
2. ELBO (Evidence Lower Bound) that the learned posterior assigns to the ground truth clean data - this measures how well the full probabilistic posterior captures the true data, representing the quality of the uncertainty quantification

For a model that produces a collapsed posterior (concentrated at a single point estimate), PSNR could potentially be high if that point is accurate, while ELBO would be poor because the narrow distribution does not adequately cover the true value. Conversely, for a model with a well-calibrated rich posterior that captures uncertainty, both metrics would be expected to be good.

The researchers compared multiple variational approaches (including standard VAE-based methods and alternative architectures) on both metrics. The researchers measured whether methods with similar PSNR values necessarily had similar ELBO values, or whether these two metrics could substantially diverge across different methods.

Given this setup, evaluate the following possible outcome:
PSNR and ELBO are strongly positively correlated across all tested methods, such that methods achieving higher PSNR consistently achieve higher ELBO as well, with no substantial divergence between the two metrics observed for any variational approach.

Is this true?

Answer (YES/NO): NO